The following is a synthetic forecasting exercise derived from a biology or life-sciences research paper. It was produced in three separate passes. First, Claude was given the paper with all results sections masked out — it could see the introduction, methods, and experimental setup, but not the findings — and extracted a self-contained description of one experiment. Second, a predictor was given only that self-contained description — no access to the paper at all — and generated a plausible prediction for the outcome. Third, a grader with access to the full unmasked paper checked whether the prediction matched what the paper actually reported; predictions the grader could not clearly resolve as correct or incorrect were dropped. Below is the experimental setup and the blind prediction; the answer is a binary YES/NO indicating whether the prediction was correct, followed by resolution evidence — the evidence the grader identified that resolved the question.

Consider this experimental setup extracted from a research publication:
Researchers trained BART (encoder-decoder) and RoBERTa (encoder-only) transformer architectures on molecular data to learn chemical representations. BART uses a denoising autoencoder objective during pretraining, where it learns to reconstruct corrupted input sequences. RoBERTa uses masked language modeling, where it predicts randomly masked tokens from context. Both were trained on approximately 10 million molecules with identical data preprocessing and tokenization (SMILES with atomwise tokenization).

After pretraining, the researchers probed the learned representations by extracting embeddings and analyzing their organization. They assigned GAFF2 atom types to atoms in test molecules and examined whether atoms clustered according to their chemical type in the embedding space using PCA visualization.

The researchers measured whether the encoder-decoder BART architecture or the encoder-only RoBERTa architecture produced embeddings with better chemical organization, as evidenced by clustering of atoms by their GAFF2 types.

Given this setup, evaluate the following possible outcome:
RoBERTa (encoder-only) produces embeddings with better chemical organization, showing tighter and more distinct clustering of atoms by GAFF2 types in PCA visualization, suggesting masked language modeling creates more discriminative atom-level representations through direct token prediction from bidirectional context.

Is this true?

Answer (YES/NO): YES